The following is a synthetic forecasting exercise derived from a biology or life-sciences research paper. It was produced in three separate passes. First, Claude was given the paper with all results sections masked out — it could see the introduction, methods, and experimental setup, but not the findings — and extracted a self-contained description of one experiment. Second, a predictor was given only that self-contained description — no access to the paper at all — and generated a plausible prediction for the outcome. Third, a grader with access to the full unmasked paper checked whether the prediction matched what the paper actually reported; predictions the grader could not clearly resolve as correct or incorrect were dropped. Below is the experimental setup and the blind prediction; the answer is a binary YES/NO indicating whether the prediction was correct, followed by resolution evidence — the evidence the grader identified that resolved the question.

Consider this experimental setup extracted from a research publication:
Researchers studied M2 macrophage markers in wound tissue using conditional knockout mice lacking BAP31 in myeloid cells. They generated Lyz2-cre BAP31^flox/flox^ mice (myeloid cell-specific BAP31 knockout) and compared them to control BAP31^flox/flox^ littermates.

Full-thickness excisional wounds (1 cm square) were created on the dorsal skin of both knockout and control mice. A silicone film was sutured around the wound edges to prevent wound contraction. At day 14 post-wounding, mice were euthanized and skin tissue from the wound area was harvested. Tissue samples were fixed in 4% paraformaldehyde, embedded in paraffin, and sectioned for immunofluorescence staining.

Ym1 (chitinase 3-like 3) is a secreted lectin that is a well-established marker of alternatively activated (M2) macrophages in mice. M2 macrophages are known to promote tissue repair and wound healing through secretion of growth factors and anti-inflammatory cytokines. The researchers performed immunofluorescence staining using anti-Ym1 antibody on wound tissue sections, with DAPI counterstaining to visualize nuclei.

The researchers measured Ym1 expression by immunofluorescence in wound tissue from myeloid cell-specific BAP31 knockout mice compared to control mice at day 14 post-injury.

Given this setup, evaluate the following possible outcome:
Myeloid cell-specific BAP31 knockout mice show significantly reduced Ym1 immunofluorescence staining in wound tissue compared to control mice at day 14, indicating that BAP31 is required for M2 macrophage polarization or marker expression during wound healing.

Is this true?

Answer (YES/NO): YES